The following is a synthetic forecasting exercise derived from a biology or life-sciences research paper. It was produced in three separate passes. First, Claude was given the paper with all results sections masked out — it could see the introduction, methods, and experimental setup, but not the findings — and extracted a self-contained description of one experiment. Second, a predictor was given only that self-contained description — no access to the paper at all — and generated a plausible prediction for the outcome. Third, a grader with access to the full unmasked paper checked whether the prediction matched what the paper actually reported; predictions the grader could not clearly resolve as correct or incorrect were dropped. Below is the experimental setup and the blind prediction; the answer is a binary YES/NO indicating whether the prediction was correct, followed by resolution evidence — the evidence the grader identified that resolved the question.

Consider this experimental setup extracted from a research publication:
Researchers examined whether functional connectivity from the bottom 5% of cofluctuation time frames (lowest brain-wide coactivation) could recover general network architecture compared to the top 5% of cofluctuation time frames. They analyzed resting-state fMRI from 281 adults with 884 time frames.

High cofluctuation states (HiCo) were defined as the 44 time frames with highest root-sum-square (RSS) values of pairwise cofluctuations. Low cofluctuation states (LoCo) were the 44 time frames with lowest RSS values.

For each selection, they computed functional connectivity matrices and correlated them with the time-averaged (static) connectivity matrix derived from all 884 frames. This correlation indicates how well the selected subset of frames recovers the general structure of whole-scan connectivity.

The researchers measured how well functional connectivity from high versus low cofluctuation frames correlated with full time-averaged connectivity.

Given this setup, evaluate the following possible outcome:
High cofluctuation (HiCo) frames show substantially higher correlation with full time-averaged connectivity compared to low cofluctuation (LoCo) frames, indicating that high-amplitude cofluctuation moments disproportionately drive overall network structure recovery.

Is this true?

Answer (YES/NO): YES